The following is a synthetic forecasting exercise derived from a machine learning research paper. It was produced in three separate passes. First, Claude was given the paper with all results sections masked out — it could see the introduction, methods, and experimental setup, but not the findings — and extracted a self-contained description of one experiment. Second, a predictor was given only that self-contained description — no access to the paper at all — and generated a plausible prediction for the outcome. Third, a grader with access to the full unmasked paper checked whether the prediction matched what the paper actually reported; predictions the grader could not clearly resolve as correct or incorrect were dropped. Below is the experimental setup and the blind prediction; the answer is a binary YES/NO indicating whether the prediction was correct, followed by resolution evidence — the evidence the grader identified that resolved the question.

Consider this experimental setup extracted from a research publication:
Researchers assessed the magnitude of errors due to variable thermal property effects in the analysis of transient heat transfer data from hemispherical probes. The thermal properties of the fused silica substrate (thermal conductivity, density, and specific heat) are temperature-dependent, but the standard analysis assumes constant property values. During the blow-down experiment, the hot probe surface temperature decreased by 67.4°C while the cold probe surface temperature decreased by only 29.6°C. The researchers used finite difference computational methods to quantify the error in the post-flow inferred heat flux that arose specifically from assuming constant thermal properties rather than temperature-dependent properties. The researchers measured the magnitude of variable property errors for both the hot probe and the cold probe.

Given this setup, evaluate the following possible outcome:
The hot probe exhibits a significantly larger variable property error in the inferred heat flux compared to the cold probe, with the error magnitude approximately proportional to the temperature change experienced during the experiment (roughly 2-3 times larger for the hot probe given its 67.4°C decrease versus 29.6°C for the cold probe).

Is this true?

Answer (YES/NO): NO